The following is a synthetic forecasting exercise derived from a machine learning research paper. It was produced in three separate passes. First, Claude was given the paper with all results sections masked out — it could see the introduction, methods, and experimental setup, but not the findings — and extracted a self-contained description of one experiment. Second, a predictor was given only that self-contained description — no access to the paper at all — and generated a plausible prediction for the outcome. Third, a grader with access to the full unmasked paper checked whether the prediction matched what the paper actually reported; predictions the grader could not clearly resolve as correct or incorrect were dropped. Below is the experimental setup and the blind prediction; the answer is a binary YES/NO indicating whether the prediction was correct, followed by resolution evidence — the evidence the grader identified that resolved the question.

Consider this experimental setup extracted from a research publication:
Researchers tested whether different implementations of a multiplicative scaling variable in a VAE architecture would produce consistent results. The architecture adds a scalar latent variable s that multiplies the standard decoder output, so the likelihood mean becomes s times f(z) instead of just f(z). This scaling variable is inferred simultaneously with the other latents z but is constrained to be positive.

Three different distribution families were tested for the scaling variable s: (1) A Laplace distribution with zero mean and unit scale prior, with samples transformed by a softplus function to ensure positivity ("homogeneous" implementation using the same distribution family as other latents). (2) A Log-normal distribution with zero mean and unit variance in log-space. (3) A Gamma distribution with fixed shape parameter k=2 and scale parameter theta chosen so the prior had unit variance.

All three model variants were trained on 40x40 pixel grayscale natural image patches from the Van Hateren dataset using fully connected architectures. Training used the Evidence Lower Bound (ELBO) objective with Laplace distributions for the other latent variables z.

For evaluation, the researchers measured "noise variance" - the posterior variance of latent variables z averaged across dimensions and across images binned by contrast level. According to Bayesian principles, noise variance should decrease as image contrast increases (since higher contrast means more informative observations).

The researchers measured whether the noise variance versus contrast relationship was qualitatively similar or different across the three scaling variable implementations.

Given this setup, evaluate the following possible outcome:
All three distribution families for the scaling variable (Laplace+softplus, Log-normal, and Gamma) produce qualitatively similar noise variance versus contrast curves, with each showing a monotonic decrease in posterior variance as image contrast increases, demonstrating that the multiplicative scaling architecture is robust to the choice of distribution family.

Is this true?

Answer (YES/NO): YES